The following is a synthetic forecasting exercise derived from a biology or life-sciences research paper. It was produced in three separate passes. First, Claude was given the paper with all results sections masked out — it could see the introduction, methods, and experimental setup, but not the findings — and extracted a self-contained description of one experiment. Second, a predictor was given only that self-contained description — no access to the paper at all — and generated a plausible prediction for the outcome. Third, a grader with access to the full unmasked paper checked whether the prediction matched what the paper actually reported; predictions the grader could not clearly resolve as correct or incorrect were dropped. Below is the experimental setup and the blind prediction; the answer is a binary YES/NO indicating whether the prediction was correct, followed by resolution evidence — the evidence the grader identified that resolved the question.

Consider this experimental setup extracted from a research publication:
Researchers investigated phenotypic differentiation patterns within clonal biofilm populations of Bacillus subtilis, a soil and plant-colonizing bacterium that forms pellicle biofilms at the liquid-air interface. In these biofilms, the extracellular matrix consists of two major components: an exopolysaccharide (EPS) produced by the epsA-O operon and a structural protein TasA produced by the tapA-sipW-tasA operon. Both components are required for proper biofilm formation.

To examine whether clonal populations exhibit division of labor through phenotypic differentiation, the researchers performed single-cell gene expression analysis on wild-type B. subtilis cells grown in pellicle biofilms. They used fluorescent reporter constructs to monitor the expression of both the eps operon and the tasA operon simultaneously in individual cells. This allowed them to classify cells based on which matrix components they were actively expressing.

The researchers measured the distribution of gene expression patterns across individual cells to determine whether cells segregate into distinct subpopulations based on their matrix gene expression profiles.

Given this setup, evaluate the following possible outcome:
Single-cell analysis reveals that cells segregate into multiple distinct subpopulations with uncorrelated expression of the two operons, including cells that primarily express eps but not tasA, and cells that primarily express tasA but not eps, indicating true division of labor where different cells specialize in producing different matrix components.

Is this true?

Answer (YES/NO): NO